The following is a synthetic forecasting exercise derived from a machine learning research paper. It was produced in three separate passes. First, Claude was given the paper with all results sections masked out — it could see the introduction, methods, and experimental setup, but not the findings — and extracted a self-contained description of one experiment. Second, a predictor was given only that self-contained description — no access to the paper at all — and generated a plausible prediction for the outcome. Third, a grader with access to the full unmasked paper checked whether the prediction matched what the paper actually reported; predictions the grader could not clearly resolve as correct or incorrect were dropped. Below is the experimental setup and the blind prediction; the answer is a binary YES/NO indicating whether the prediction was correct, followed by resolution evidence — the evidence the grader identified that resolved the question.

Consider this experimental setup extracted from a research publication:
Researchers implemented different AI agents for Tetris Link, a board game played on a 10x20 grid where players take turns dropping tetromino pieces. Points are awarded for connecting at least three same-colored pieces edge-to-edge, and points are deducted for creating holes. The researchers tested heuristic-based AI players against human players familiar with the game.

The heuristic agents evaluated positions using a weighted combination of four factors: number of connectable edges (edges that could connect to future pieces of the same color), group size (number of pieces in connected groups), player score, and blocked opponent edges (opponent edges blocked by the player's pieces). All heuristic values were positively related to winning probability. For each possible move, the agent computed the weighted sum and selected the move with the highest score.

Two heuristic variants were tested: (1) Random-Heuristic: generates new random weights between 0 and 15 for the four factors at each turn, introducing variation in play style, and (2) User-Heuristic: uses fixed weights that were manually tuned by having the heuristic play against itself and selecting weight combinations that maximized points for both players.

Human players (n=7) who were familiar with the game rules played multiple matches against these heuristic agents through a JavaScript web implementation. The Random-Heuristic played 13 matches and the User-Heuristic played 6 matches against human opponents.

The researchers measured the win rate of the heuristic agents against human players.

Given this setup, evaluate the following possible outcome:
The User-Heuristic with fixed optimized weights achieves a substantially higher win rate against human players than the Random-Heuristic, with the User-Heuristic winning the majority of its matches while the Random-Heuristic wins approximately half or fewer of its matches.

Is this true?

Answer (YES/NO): NO